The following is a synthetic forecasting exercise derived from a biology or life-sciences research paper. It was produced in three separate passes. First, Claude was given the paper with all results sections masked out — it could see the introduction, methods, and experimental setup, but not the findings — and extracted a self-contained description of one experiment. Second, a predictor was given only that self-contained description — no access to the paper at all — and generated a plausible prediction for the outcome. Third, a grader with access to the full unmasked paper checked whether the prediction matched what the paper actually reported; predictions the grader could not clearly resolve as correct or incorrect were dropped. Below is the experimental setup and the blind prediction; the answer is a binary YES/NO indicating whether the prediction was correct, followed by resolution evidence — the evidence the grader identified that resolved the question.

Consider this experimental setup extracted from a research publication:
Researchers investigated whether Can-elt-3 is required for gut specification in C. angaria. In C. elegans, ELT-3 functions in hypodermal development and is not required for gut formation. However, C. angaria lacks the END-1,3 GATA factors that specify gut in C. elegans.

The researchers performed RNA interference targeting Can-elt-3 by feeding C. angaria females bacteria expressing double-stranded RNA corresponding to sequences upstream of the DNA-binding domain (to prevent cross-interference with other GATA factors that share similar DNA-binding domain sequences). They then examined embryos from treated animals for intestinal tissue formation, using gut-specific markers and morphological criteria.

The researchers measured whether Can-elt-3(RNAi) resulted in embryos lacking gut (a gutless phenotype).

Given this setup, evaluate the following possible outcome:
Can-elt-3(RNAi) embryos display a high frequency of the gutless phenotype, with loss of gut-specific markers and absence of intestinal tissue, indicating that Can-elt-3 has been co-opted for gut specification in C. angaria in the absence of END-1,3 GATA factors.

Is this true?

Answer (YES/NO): YES